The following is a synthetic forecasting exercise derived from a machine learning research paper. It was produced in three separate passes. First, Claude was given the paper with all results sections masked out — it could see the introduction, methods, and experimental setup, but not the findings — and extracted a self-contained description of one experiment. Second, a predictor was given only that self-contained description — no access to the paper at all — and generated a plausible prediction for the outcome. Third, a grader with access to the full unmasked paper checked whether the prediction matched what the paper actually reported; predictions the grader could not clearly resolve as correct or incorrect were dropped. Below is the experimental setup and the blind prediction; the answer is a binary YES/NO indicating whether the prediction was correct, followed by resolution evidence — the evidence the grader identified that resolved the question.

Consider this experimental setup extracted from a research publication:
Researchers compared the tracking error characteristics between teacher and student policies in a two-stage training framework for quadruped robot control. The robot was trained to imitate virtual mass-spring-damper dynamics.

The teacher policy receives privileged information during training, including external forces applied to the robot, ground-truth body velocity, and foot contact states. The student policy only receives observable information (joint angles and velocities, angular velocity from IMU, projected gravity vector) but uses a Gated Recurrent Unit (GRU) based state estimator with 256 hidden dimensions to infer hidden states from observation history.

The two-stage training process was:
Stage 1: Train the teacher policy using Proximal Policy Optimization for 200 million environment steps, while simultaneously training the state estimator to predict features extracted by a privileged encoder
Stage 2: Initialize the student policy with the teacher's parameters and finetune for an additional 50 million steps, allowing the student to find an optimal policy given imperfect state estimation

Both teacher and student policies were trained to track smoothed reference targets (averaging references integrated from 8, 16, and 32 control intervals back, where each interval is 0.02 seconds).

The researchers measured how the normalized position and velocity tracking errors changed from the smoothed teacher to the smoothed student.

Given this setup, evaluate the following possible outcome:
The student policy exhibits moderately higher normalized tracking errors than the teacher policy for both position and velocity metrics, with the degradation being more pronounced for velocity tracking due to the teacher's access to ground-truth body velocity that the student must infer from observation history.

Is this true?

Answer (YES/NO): NO